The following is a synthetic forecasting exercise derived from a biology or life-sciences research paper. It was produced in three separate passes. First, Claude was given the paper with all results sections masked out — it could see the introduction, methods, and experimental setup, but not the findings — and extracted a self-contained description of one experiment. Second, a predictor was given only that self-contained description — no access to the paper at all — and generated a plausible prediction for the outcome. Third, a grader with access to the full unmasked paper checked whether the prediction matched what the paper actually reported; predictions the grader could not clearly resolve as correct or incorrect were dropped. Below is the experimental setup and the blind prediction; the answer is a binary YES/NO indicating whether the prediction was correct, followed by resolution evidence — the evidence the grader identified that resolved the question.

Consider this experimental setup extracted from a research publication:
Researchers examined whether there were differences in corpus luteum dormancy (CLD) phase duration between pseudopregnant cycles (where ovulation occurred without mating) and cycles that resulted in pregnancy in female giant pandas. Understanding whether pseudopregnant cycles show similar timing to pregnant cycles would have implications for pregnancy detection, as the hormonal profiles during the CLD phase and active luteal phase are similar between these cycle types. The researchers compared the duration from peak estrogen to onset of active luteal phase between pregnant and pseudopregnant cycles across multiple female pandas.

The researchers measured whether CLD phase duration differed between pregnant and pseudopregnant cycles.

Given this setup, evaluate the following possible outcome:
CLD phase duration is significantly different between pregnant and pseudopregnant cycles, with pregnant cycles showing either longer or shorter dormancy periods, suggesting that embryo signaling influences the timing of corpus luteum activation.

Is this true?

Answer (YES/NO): NO